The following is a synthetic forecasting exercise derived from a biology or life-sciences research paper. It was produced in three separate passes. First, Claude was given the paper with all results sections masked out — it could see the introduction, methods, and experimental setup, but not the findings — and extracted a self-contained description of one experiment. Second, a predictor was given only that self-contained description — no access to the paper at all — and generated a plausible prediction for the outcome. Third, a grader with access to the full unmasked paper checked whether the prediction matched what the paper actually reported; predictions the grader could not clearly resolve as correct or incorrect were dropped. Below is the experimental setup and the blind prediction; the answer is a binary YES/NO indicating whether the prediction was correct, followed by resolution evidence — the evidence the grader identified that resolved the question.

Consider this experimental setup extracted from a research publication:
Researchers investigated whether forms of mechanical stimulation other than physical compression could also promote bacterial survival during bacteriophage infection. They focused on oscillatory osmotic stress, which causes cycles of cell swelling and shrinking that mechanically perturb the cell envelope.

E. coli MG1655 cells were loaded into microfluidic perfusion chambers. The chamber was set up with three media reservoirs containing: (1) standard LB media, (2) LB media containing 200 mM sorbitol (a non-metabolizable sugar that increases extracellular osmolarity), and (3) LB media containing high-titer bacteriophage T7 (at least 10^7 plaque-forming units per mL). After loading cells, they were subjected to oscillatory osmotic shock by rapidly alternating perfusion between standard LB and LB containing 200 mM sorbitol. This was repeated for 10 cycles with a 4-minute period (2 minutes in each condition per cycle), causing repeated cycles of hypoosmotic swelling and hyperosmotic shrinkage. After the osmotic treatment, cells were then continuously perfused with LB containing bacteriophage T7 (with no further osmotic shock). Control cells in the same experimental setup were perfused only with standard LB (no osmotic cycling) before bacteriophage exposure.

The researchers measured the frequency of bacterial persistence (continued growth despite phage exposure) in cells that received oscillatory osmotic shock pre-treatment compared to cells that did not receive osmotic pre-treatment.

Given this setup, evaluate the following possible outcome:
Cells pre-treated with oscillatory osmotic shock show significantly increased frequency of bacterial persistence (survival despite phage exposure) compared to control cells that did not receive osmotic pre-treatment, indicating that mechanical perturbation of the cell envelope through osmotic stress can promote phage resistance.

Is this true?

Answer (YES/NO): NO